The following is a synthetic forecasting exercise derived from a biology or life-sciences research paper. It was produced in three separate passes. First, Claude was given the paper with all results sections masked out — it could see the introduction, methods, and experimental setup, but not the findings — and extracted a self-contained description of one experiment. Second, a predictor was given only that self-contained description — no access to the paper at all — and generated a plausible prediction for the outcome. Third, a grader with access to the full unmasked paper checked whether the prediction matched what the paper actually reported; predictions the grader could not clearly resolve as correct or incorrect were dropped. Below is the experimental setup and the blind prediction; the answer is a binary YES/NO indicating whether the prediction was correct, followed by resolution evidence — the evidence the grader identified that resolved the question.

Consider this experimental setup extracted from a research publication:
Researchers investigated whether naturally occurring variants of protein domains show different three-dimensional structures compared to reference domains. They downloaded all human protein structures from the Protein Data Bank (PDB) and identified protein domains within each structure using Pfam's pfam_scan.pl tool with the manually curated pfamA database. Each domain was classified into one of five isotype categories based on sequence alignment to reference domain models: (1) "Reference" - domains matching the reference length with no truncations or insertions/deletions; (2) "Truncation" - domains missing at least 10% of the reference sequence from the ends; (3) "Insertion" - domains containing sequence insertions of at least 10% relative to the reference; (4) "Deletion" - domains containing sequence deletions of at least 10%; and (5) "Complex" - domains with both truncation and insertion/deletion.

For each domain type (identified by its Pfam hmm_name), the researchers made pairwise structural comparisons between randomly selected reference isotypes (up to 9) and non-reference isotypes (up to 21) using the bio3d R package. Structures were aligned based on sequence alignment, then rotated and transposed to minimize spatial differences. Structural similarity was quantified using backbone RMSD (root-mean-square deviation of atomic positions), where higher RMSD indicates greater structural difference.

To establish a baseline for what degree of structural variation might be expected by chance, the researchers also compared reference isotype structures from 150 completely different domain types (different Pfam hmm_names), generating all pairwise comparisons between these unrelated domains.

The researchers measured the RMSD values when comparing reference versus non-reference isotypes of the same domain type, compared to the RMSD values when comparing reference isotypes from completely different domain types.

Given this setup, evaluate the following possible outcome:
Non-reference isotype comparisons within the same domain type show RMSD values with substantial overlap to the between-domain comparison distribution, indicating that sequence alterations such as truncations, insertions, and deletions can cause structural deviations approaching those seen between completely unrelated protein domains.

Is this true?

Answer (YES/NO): YES